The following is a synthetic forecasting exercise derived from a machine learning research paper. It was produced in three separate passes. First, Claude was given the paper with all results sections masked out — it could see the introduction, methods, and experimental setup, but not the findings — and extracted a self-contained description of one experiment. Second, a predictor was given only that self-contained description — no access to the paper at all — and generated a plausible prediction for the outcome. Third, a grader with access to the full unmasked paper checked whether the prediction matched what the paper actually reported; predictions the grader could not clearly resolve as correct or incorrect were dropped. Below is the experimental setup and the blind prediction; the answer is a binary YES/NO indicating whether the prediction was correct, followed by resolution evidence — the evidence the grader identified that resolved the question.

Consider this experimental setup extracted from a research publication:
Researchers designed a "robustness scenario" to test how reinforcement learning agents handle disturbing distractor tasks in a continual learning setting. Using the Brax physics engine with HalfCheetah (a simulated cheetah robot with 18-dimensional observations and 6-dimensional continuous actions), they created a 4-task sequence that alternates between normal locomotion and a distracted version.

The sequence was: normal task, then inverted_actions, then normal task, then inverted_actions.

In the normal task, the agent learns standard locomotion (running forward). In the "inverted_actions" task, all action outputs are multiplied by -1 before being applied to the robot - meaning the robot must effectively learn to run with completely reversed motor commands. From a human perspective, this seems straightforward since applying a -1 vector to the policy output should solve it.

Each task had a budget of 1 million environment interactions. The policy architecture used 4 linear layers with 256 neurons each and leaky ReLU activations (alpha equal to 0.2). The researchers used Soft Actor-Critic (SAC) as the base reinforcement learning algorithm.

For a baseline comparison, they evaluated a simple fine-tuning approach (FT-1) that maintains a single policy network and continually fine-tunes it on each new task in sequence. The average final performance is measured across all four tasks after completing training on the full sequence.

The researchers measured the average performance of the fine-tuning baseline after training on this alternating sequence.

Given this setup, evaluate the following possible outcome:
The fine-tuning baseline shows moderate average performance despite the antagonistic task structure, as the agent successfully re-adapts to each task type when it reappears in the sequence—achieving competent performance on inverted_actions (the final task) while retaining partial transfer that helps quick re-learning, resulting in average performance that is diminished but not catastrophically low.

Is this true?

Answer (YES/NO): NO